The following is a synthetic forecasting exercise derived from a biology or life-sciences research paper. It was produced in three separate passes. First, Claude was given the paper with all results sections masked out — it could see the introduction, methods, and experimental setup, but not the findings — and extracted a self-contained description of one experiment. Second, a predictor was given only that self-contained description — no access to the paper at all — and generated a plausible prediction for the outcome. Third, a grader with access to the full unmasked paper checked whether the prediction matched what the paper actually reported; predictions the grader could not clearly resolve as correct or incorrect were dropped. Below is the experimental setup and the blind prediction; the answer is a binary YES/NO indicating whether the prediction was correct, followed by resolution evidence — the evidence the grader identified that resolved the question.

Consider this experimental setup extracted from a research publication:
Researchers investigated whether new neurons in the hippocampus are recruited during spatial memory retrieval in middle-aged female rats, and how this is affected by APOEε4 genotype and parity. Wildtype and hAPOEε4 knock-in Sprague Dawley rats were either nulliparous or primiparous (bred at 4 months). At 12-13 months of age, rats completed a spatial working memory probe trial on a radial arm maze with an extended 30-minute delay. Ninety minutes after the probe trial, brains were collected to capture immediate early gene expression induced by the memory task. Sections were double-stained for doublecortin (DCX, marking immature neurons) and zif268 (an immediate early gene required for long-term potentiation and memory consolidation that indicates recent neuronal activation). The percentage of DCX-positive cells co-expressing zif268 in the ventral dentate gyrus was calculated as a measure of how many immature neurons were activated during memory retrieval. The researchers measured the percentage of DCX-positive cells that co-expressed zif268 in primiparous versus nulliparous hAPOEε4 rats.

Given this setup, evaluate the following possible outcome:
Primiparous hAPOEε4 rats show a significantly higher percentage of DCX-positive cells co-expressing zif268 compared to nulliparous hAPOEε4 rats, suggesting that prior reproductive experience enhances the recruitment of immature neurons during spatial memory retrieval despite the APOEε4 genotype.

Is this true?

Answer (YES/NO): NO